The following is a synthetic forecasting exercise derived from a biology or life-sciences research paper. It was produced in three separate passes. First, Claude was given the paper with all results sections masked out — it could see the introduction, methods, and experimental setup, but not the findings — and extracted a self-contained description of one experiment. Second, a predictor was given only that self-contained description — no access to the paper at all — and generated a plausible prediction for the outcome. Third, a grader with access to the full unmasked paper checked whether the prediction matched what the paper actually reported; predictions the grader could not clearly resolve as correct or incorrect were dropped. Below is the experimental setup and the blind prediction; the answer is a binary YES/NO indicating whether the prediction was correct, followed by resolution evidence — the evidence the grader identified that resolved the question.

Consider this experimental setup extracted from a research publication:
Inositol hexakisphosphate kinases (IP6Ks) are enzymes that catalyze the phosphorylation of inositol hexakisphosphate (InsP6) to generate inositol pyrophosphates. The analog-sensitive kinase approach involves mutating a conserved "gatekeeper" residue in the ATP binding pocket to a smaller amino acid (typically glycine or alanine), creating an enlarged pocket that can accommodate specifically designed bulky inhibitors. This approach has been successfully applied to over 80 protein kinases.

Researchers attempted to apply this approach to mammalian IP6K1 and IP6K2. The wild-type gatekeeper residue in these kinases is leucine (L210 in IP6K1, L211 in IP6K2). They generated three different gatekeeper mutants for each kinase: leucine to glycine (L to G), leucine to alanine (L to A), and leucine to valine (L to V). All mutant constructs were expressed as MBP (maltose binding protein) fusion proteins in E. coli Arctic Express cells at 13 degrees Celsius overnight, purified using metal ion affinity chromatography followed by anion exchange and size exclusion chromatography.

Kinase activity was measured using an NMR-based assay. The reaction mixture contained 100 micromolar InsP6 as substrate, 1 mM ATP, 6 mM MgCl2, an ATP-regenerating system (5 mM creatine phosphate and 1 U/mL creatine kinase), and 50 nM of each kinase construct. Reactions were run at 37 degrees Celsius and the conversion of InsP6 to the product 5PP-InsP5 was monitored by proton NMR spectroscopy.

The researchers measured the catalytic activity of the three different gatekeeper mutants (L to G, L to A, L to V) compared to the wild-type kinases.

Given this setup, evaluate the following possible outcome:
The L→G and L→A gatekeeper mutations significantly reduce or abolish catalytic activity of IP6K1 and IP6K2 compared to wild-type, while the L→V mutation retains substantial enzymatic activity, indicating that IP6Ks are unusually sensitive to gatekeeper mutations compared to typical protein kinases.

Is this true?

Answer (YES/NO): YES